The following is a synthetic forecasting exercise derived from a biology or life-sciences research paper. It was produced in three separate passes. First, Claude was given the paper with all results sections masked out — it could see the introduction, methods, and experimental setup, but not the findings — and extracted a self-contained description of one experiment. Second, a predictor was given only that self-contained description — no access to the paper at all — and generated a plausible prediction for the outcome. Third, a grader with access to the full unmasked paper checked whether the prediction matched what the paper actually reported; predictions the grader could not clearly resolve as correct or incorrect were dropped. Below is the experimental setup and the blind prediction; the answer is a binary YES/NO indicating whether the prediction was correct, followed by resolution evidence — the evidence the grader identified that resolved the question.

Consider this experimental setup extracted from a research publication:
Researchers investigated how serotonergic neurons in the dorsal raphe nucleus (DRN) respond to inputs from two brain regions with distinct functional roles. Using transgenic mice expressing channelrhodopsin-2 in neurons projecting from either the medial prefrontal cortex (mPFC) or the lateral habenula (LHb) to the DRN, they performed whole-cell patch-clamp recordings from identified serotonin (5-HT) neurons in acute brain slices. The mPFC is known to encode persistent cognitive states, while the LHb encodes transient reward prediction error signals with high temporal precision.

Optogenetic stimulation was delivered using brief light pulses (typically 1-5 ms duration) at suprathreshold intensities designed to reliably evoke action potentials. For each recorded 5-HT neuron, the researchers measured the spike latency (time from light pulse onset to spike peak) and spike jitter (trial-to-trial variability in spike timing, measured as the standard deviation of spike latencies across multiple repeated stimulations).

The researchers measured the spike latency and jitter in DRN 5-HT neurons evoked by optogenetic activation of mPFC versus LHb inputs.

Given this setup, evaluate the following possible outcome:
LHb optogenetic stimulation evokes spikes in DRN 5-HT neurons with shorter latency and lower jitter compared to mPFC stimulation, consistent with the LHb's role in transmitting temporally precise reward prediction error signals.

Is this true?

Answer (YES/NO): YES